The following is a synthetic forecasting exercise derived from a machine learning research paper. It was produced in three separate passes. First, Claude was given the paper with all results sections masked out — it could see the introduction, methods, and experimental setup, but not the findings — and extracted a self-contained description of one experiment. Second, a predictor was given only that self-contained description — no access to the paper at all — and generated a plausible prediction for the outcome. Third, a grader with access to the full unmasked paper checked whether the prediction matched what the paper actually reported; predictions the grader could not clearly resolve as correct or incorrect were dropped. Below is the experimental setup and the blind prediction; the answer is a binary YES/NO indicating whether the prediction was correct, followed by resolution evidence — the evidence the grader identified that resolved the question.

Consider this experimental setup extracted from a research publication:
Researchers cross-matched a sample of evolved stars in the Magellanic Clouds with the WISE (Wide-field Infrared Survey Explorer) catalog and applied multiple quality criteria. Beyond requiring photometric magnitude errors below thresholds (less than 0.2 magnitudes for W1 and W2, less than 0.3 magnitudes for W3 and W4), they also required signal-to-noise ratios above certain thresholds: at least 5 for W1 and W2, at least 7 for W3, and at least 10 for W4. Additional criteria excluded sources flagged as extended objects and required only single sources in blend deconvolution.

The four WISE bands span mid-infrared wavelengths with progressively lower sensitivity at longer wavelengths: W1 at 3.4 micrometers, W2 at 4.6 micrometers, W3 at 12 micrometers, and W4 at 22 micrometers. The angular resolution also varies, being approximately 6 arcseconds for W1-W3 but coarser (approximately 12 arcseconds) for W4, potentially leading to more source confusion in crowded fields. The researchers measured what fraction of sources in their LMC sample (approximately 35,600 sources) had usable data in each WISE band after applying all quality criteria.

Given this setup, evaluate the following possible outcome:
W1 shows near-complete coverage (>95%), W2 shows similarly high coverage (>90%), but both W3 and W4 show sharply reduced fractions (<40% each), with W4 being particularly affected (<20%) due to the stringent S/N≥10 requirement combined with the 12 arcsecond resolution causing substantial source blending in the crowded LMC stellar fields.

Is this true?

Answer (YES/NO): NO